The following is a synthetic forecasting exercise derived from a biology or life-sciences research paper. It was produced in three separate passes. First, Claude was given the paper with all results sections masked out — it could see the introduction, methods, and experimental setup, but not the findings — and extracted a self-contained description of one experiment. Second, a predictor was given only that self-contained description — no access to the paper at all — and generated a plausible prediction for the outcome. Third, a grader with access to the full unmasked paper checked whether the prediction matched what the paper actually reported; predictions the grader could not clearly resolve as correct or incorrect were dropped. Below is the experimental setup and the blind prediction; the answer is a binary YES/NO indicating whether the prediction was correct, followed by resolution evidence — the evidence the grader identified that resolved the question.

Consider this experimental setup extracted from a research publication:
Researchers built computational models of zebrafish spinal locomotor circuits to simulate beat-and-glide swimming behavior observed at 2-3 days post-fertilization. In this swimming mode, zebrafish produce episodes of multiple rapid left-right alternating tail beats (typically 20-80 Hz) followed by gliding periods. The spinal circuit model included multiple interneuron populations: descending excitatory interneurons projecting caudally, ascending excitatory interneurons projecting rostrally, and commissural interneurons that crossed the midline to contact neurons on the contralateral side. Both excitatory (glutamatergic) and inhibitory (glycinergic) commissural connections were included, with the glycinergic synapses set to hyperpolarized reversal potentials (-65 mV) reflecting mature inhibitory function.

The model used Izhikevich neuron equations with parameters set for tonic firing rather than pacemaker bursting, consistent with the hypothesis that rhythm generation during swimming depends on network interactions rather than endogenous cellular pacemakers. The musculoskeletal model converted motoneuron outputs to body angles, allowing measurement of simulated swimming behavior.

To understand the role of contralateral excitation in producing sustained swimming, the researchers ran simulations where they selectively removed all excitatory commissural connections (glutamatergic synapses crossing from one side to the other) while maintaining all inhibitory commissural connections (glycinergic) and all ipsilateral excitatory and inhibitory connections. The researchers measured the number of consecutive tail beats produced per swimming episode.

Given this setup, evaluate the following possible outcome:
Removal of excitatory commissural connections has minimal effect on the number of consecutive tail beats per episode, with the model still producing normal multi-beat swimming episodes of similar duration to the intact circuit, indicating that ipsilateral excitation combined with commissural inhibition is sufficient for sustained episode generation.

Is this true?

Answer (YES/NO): NO